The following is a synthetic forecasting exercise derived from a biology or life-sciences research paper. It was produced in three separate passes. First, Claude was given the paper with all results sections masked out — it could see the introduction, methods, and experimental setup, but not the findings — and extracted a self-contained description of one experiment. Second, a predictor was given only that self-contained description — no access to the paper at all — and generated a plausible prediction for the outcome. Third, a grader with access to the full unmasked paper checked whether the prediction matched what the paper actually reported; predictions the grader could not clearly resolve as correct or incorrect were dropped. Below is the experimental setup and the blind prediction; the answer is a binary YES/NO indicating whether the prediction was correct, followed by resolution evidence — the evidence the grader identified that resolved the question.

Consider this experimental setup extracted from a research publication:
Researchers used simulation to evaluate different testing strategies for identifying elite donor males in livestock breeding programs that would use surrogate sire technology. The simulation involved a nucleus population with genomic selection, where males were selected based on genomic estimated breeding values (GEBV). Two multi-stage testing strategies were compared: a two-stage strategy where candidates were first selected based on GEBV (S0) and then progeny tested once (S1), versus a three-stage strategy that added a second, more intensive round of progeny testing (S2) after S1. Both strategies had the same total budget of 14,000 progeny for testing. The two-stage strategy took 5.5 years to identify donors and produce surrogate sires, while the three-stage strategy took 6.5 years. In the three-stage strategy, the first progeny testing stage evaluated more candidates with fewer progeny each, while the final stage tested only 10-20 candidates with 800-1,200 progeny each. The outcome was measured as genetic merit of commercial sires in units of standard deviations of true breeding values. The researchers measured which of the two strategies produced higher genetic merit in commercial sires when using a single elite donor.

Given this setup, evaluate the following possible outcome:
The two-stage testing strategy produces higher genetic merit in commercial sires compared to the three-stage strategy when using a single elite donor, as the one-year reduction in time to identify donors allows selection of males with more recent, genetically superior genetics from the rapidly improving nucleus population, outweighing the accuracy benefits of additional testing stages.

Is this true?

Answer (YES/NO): NO